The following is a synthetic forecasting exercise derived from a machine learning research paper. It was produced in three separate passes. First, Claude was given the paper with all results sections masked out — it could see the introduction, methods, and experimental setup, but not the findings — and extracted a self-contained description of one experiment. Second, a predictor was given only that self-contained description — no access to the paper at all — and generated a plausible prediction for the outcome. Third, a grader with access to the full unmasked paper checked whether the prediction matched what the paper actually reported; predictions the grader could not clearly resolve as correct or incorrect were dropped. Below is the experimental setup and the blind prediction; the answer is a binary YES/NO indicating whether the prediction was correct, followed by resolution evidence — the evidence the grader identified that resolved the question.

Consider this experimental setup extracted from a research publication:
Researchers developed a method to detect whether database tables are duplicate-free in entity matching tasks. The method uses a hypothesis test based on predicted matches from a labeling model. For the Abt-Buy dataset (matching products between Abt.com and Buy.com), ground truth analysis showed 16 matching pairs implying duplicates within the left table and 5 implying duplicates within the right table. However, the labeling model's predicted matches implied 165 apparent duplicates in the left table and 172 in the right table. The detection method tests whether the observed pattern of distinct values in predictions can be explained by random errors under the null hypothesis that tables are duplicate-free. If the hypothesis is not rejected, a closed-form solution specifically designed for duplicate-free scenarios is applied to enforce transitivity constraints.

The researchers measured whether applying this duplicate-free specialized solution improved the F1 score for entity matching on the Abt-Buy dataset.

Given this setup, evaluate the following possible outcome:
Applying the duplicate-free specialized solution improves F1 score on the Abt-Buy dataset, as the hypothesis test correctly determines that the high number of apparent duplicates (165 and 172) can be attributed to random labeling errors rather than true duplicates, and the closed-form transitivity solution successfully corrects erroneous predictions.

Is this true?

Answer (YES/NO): YES